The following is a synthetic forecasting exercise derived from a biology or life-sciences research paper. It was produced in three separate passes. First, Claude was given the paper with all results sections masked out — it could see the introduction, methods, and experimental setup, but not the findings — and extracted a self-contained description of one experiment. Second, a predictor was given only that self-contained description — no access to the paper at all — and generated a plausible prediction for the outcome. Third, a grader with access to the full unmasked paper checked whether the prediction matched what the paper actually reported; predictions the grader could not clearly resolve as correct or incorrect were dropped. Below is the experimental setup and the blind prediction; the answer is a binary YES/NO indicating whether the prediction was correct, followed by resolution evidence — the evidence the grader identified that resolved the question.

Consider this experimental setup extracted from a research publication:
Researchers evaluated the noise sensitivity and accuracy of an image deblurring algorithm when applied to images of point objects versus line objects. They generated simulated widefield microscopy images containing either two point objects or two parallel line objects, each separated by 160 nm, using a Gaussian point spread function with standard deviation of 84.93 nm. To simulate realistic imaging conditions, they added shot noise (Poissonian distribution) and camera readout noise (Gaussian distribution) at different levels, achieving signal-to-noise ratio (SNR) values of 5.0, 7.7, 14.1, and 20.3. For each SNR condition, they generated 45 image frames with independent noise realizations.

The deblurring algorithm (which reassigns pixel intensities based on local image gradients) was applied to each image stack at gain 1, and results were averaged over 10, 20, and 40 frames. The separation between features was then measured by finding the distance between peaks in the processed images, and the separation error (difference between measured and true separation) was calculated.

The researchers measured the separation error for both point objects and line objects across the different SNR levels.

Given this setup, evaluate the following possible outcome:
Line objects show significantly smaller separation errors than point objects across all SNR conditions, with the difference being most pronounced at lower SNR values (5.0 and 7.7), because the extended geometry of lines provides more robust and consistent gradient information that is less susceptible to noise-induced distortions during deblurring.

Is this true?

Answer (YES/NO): NO